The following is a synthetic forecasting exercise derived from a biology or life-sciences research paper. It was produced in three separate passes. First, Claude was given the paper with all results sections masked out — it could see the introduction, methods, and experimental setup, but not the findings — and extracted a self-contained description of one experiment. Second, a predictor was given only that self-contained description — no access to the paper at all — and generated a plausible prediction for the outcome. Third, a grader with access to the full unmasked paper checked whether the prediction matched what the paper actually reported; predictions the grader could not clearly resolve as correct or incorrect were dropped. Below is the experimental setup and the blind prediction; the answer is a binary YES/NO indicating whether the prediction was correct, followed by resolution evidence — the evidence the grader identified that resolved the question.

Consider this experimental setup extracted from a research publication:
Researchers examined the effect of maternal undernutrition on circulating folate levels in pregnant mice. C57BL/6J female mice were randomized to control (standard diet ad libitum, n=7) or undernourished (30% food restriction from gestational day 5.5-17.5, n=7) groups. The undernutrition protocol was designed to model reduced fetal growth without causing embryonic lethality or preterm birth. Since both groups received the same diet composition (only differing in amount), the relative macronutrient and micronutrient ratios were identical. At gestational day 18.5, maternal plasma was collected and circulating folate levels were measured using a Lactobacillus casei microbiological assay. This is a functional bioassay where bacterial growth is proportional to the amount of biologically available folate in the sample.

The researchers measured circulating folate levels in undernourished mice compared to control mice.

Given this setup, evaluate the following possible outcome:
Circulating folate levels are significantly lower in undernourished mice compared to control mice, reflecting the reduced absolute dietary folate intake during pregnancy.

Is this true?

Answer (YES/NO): YES